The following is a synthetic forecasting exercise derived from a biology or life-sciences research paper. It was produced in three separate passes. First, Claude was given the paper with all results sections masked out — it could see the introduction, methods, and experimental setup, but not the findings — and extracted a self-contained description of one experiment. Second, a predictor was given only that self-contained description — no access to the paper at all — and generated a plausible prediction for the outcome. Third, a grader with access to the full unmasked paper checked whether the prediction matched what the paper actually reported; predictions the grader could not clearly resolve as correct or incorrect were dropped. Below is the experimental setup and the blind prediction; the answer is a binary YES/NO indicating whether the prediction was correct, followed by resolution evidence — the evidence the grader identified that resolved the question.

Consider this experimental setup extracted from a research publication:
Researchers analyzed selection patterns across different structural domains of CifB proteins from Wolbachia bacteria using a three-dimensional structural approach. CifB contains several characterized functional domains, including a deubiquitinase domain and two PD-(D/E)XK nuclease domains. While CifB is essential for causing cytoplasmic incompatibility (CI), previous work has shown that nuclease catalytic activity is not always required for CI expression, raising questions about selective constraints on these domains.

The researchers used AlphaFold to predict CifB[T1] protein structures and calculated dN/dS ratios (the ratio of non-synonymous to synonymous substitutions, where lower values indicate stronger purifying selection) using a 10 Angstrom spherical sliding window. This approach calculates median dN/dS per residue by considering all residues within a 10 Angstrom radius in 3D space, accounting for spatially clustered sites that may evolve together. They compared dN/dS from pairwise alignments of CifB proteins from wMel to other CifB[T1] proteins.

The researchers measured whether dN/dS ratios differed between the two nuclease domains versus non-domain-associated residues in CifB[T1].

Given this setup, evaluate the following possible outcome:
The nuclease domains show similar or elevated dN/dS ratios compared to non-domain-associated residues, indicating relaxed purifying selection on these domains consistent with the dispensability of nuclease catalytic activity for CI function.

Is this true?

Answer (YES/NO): NO